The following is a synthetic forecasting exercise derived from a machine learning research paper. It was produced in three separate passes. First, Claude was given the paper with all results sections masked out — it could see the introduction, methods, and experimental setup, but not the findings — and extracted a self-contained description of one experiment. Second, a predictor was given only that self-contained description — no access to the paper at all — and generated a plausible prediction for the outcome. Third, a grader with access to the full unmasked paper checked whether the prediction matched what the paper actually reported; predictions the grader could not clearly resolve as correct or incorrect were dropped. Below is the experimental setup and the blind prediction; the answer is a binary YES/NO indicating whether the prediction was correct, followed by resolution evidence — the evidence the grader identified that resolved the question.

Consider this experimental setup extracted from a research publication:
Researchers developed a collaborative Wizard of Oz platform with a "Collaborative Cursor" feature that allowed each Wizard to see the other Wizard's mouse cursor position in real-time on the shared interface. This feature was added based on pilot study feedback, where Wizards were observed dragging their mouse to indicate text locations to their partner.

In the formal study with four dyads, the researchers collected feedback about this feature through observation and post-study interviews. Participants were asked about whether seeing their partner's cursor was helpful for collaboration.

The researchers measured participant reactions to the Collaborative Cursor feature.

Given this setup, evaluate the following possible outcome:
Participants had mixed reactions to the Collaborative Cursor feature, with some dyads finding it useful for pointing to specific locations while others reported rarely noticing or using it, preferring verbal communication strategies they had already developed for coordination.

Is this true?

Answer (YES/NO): NO